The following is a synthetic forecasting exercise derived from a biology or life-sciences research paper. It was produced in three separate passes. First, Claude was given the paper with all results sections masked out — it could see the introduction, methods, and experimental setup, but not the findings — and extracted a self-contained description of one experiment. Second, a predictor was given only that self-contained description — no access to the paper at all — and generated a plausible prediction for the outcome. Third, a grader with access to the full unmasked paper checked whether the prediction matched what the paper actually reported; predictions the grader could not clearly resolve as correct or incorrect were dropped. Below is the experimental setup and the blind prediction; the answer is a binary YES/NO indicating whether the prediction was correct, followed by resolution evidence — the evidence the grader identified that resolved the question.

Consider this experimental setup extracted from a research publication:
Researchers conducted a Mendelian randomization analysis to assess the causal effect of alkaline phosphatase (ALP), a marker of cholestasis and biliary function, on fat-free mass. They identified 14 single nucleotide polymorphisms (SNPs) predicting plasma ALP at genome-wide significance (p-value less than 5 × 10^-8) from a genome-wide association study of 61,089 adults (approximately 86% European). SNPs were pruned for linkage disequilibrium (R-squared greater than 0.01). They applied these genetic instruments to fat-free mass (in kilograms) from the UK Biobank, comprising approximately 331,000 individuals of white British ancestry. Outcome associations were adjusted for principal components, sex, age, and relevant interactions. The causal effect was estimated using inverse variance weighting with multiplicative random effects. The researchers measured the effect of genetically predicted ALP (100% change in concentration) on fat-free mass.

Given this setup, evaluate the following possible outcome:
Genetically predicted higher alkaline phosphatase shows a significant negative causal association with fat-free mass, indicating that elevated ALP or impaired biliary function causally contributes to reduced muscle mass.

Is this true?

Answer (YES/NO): NO